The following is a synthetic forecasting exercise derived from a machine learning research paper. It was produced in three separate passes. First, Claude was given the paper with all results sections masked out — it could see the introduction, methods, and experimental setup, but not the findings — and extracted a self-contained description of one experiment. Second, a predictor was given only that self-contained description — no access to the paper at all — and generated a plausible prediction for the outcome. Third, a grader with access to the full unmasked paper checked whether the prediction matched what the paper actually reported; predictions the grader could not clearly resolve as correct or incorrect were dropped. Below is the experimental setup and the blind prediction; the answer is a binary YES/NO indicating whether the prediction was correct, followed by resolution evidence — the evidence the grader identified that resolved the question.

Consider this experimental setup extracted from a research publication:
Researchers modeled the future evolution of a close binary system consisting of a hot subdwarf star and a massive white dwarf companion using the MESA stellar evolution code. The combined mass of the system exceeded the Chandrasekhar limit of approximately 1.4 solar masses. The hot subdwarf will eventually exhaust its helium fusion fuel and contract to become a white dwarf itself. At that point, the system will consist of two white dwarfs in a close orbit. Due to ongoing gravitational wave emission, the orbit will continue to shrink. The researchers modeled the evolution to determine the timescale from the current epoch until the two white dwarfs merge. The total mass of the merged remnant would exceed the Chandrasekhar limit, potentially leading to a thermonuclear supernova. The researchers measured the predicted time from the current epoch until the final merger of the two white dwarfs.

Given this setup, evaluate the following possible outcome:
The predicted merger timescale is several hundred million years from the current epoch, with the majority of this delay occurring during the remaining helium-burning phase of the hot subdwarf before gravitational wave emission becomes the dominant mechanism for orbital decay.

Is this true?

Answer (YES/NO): NO